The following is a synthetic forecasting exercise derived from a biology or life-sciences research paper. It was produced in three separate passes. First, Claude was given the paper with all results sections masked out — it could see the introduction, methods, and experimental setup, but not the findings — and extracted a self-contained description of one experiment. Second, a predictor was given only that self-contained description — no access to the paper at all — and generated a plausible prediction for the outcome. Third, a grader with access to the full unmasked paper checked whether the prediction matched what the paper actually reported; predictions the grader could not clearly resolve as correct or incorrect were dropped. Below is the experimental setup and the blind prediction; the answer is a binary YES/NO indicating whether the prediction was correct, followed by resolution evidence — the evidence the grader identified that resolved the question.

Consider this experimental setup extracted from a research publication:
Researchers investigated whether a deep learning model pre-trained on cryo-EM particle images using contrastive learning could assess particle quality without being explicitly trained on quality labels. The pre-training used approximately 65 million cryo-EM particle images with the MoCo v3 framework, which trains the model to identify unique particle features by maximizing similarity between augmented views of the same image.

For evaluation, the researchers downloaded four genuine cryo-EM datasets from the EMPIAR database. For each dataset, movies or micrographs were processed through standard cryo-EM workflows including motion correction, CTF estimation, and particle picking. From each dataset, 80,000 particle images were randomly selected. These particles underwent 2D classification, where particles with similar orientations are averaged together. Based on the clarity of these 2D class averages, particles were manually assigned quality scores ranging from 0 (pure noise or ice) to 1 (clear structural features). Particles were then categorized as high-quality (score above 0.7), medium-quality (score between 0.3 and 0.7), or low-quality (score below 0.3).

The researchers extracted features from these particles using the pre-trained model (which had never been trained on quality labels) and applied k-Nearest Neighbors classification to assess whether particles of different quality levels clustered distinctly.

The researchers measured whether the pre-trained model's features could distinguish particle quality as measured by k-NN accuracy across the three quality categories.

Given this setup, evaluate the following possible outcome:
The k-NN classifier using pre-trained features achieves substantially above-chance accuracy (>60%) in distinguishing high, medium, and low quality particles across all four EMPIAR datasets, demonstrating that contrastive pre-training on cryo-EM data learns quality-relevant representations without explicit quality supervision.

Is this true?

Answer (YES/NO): YES